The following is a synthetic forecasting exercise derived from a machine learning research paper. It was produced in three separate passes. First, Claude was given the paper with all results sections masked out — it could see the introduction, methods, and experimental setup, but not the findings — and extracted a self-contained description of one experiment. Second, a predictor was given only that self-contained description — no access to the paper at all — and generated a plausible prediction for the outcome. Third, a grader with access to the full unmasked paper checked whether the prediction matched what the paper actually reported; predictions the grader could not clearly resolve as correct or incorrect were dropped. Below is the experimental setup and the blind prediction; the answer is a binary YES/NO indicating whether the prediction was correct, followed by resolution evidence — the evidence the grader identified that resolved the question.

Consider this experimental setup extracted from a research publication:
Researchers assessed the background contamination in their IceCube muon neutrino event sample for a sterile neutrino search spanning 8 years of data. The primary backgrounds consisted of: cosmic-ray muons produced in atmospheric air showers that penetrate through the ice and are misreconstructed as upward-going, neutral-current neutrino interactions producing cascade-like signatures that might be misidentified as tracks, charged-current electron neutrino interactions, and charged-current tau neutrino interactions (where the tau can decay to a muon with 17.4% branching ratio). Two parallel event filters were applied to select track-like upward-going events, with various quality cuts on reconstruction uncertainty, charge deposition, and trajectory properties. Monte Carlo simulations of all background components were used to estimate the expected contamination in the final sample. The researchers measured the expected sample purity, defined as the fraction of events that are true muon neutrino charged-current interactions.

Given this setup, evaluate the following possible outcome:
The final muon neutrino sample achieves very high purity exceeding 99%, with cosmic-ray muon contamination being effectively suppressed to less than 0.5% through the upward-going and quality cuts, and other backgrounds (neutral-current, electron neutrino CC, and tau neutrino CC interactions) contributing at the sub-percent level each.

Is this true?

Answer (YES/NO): YES